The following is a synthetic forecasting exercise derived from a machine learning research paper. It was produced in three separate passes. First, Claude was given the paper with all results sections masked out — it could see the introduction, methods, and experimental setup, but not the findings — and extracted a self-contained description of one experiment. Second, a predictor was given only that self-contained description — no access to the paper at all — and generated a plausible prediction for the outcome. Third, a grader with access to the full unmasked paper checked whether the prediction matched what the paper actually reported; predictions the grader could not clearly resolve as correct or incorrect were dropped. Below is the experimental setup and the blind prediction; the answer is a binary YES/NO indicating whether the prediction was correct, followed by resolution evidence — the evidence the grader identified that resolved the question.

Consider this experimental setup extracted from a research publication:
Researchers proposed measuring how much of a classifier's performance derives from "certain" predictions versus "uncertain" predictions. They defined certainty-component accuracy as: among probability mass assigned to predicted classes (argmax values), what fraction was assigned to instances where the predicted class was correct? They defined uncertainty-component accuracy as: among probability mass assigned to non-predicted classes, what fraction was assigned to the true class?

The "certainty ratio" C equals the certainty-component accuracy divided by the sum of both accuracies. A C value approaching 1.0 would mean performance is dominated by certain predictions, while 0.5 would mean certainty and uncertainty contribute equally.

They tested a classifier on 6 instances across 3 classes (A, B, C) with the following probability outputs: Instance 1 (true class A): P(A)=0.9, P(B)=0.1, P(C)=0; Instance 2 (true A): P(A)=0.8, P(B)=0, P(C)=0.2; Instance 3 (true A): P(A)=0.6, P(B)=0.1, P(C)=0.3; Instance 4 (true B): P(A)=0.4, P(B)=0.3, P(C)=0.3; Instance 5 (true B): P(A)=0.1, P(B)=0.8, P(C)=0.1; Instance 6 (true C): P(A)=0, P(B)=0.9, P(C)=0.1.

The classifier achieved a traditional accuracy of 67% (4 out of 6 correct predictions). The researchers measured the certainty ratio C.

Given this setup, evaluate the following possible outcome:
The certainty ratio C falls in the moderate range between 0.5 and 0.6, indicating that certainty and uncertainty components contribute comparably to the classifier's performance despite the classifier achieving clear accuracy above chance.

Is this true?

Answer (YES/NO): NO